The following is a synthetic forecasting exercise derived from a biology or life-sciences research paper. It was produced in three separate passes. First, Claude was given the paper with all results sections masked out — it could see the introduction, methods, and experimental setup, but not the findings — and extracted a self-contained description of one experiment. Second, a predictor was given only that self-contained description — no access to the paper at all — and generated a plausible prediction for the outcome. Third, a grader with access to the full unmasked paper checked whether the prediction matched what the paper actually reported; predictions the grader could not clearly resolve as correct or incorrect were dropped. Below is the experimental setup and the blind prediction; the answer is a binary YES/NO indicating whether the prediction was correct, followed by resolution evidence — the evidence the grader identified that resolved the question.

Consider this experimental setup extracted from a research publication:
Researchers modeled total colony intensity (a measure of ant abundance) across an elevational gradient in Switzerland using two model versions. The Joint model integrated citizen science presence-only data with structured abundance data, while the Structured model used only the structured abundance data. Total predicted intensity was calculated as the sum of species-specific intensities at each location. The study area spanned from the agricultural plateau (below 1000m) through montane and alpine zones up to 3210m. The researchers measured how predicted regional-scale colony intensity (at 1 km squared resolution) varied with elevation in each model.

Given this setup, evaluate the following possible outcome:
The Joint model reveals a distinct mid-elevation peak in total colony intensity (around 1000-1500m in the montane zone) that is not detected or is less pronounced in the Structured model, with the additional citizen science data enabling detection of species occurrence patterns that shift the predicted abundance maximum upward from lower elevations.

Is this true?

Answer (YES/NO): NO